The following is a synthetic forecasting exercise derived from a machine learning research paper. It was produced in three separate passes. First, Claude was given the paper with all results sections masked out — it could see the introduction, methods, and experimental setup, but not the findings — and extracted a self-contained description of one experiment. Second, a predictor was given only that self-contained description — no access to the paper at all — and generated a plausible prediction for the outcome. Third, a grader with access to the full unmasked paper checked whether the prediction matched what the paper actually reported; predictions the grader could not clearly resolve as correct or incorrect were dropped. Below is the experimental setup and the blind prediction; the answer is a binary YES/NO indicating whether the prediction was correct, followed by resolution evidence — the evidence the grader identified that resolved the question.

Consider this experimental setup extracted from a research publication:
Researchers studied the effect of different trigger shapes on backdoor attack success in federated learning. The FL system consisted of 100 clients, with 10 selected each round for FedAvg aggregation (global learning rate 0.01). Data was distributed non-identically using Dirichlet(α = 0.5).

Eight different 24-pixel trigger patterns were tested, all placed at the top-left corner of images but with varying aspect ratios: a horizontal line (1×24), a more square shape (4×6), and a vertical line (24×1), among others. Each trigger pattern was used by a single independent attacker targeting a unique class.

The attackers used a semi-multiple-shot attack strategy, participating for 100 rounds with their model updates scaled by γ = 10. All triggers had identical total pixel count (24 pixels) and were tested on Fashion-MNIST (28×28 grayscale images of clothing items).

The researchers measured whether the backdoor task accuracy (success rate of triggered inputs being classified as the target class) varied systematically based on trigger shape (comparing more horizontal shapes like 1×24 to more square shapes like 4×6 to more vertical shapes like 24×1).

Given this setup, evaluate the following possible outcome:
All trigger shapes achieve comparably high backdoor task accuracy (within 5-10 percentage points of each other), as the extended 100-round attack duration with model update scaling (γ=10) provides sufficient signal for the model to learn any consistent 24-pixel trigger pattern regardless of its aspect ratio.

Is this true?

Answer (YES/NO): NO